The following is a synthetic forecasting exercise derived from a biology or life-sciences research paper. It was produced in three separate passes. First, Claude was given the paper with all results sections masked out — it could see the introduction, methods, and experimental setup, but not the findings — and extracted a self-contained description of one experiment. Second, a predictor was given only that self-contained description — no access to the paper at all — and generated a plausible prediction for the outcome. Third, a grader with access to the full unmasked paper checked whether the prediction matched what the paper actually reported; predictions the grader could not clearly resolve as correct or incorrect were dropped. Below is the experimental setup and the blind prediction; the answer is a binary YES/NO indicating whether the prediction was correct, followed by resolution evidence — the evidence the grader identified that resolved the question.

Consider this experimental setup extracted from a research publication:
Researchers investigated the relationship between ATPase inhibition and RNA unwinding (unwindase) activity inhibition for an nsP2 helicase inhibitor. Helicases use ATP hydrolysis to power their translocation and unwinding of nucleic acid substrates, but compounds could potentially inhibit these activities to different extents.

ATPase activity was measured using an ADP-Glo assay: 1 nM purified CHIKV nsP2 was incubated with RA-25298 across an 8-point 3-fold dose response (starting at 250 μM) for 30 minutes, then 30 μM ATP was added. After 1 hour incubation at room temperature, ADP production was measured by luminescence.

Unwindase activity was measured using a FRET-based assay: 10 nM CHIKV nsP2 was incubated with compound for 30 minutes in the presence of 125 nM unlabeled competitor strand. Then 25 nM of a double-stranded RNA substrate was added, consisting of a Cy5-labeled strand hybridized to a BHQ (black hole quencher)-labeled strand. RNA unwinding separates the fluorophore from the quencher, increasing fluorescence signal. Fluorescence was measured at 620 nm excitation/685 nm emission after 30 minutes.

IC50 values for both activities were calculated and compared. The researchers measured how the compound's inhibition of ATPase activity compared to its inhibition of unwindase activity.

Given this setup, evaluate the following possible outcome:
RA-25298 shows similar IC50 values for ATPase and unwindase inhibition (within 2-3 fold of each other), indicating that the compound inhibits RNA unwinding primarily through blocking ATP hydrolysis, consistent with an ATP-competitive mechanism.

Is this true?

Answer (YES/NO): NO